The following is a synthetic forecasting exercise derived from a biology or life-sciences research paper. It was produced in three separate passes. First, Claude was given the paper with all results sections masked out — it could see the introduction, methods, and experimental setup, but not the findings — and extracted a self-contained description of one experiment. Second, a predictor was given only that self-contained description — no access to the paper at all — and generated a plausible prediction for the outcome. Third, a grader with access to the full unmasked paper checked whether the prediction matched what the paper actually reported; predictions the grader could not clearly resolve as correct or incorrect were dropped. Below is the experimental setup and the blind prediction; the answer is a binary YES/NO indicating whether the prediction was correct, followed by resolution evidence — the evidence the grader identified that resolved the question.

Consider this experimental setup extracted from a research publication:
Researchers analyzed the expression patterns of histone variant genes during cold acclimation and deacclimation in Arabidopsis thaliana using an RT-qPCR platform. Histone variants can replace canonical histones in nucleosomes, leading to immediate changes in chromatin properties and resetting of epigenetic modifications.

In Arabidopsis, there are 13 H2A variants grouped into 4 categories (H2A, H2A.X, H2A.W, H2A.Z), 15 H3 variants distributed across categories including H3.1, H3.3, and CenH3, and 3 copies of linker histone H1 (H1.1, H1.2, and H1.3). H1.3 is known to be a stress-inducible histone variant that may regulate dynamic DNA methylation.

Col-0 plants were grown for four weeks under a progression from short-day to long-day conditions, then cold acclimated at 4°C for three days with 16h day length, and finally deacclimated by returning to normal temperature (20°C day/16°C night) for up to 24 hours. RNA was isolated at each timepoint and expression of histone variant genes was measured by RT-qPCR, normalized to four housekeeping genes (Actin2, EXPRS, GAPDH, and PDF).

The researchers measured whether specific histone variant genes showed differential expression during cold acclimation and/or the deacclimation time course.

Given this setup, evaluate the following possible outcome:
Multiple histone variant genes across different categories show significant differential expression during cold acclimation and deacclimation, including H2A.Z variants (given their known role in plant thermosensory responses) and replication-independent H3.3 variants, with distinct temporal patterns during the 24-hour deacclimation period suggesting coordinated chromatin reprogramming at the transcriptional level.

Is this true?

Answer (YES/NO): NO